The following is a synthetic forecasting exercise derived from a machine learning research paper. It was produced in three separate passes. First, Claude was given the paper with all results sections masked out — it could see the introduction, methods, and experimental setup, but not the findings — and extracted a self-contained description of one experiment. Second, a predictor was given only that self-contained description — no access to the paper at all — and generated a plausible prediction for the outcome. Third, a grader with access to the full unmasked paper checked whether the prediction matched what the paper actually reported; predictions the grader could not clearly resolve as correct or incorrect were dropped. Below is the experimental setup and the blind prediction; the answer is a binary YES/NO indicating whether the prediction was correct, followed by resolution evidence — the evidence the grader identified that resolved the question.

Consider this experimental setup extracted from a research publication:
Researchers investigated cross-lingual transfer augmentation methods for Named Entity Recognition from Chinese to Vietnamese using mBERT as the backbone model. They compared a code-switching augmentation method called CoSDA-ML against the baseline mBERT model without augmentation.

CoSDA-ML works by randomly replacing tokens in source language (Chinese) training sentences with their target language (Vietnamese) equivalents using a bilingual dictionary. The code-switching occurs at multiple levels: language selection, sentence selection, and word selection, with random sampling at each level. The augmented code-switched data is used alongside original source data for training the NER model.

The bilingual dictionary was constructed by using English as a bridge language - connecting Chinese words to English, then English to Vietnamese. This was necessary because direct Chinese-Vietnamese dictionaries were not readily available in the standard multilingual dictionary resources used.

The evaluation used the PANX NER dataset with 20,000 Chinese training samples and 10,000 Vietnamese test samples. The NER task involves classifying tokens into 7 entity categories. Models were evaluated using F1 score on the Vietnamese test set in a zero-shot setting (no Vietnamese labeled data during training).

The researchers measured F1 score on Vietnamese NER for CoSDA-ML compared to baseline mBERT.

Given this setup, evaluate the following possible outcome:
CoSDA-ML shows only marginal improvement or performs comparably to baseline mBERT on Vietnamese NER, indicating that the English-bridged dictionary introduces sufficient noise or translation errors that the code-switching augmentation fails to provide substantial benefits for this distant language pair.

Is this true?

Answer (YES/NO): NO